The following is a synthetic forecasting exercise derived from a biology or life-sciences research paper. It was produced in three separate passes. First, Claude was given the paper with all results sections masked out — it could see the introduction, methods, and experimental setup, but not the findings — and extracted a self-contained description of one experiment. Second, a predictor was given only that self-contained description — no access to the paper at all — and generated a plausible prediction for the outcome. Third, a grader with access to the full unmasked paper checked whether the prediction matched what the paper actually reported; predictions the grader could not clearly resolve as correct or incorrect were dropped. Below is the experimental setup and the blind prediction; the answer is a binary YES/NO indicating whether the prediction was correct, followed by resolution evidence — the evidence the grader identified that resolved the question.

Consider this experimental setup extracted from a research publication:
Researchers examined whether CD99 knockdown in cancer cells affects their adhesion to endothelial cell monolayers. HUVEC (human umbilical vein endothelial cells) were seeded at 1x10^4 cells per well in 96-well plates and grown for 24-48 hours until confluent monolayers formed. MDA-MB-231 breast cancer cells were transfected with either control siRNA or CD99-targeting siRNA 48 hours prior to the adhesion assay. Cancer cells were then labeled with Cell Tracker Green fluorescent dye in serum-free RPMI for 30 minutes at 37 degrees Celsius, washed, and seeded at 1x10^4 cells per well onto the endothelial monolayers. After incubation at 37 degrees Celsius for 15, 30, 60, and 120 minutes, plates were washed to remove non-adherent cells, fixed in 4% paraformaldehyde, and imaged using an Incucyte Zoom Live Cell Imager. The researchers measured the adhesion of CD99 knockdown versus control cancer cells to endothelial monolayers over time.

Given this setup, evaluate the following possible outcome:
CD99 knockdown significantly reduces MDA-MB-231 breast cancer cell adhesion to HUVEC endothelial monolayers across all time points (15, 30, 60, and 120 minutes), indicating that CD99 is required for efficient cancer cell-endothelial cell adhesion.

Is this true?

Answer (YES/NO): NO